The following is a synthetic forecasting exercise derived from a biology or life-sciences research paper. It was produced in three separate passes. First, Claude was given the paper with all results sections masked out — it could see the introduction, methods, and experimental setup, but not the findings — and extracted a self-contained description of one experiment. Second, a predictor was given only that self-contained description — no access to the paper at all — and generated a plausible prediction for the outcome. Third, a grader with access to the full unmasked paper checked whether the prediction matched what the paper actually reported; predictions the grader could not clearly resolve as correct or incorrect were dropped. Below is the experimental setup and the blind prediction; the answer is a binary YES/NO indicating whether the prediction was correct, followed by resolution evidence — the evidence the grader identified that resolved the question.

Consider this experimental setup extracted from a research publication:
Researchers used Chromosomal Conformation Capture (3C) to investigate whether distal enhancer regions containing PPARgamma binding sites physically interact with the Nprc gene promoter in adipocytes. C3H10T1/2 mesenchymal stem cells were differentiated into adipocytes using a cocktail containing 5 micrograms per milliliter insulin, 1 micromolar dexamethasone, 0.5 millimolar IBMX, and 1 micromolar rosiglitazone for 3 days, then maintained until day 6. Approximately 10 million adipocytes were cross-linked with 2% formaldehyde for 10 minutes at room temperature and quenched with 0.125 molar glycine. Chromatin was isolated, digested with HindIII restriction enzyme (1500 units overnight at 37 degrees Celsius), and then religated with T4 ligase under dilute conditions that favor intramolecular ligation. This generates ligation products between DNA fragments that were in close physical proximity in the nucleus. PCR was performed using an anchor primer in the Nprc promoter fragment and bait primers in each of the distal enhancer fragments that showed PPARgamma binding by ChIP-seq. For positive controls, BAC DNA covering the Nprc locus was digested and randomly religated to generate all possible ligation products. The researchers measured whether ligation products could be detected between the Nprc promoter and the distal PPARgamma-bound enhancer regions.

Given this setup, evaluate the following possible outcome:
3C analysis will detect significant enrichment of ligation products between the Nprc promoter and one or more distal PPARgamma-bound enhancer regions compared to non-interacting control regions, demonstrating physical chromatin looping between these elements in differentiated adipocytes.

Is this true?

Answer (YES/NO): YES